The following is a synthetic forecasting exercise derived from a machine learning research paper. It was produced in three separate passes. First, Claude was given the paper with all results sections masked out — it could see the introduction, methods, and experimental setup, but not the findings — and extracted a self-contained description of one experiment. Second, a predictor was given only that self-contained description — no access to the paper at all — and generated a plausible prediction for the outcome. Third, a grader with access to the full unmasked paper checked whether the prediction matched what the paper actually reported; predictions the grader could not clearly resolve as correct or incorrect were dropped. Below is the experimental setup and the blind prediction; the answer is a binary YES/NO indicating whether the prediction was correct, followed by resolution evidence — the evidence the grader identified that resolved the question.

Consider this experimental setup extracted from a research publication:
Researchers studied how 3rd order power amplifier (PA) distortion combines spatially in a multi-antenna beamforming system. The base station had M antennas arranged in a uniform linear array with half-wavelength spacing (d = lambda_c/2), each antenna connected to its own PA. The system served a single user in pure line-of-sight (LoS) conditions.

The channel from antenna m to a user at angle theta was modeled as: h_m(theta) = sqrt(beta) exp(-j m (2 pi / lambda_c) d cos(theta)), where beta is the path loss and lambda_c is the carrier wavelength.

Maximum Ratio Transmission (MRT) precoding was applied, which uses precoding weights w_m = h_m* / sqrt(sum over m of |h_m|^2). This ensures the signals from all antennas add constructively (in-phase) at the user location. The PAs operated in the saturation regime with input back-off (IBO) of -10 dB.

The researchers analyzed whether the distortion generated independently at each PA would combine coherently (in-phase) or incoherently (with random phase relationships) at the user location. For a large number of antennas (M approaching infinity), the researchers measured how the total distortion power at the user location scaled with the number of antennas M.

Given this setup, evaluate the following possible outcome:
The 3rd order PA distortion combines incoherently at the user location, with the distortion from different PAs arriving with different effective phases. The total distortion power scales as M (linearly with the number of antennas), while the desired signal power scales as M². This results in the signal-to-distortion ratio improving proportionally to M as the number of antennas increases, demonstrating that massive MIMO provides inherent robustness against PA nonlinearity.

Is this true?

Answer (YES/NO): NO